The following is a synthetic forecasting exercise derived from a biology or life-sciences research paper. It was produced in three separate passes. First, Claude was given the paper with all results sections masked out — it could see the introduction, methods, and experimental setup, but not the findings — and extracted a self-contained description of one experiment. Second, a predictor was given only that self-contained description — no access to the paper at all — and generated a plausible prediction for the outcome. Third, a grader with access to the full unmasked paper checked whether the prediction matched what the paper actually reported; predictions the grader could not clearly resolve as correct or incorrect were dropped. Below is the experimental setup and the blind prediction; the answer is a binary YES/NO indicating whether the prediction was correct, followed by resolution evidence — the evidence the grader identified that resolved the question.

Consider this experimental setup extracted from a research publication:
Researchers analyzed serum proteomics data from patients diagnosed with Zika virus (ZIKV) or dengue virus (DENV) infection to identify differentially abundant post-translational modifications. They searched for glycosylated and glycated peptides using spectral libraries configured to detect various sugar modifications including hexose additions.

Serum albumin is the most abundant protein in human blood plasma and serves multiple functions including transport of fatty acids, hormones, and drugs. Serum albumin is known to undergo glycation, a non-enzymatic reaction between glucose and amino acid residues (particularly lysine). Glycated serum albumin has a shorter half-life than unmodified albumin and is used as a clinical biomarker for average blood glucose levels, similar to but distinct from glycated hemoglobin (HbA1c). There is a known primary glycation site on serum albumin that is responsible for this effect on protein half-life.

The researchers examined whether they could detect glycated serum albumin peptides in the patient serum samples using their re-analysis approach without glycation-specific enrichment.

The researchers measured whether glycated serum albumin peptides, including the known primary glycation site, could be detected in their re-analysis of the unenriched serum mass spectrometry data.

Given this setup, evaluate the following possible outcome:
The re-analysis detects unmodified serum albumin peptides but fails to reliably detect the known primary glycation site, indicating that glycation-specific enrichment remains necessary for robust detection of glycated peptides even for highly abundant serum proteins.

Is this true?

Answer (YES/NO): NO